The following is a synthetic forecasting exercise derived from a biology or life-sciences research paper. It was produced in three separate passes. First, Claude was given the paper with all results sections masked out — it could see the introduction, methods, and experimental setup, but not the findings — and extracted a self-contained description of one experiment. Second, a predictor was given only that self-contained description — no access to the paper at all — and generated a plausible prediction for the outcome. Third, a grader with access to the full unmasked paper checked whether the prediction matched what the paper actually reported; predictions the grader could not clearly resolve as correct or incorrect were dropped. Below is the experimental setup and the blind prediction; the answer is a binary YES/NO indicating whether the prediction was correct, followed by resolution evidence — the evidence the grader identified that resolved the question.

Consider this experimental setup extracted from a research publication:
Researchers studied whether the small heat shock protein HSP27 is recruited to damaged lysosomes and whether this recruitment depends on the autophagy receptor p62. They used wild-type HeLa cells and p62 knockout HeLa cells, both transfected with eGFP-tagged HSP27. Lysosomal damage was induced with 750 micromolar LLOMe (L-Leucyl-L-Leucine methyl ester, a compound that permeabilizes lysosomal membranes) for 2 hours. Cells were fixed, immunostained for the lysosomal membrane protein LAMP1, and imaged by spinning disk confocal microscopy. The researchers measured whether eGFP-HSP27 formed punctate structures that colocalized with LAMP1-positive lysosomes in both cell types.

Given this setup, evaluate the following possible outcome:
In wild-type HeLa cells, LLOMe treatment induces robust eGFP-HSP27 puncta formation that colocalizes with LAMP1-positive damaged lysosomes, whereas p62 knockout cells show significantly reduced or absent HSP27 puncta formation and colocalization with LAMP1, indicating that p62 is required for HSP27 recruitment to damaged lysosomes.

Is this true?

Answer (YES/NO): YES